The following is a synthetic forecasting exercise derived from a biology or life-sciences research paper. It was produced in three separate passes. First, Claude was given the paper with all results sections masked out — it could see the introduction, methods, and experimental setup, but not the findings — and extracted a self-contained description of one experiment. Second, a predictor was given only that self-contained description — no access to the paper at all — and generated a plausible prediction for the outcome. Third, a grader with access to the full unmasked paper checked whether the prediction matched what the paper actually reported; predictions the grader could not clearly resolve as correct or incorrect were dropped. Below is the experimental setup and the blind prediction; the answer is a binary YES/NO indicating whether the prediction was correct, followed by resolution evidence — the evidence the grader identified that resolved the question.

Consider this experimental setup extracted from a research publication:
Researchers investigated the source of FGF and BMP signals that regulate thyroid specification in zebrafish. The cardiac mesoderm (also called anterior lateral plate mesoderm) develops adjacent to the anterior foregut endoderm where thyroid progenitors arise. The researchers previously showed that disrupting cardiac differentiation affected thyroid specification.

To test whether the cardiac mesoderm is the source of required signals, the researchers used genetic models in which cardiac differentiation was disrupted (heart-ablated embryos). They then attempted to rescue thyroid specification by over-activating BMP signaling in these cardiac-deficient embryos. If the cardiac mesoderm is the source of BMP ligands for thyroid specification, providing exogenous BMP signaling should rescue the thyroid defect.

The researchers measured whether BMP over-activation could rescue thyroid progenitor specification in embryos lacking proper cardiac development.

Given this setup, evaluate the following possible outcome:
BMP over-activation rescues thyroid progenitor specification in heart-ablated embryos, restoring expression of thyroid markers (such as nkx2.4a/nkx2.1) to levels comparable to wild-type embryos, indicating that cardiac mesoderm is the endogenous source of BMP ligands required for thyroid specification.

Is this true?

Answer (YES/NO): YES